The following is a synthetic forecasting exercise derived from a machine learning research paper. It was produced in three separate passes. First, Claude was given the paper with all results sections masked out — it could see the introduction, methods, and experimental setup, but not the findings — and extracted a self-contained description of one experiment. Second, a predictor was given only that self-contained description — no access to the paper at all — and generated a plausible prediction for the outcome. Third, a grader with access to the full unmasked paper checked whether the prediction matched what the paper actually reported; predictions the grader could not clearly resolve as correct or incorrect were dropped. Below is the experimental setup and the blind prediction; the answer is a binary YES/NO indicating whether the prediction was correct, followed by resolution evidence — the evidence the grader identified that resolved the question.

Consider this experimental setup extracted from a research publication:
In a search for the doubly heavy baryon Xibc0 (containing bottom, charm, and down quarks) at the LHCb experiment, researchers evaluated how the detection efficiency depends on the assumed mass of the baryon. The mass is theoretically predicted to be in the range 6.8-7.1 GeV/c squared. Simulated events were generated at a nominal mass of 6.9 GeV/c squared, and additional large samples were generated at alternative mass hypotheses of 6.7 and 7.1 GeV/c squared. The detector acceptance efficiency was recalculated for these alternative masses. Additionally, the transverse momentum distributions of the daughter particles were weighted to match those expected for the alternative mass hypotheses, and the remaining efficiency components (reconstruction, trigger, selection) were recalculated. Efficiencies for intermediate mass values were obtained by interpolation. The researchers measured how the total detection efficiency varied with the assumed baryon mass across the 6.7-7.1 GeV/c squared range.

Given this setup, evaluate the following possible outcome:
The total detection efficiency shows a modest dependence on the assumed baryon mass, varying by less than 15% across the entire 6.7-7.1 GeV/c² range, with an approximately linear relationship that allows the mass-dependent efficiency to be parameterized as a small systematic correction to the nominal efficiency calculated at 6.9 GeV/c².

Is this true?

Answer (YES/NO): NO